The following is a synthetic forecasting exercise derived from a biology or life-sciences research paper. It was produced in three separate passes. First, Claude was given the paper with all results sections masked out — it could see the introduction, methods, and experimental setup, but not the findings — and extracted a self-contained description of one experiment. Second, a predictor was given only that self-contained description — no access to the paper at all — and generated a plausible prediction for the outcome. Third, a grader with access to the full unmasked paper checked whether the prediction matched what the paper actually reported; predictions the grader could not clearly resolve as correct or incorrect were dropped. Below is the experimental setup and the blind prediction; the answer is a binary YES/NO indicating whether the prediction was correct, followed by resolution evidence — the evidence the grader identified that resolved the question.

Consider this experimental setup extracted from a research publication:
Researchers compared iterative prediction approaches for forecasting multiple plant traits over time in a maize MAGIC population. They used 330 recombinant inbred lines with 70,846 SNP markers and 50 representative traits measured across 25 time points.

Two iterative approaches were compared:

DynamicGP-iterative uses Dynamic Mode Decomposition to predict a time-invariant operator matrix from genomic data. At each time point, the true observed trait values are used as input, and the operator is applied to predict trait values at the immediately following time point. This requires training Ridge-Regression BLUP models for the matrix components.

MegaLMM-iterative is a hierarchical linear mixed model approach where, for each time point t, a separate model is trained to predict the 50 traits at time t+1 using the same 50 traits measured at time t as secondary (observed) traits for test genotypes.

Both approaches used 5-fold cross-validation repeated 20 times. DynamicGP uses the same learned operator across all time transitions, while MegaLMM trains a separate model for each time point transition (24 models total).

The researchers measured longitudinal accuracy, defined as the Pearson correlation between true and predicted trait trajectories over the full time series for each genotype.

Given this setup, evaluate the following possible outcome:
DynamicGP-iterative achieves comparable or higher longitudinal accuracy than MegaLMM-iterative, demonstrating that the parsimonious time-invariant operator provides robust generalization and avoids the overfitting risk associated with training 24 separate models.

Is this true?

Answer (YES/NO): YES